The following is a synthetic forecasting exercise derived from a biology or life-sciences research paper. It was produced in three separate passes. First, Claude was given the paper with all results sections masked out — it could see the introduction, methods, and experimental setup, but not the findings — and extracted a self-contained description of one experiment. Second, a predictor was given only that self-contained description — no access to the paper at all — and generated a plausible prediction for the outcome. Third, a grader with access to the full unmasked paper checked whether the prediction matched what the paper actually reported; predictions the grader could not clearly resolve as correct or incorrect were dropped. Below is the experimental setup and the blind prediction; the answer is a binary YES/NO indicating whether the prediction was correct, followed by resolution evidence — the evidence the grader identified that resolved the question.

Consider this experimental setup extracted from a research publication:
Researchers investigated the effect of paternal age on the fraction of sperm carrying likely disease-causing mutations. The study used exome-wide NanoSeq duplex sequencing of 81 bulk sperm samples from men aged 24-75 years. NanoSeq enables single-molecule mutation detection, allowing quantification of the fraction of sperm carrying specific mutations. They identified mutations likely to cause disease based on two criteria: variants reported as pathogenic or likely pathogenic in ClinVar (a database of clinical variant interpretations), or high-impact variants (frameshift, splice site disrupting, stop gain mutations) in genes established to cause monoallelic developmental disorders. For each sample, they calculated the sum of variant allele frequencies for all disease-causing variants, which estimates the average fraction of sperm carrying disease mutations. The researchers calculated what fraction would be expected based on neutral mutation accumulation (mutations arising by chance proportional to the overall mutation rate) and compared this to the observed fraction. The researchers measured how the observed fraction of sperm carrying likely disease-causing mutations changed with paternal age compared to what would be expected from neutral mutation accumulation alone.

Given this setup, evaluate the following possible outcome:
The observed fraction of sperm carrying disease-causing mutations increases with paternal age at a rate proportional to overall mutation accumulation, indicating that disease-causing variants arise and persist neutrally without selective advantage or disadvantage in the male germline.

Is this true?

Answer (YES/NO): NO